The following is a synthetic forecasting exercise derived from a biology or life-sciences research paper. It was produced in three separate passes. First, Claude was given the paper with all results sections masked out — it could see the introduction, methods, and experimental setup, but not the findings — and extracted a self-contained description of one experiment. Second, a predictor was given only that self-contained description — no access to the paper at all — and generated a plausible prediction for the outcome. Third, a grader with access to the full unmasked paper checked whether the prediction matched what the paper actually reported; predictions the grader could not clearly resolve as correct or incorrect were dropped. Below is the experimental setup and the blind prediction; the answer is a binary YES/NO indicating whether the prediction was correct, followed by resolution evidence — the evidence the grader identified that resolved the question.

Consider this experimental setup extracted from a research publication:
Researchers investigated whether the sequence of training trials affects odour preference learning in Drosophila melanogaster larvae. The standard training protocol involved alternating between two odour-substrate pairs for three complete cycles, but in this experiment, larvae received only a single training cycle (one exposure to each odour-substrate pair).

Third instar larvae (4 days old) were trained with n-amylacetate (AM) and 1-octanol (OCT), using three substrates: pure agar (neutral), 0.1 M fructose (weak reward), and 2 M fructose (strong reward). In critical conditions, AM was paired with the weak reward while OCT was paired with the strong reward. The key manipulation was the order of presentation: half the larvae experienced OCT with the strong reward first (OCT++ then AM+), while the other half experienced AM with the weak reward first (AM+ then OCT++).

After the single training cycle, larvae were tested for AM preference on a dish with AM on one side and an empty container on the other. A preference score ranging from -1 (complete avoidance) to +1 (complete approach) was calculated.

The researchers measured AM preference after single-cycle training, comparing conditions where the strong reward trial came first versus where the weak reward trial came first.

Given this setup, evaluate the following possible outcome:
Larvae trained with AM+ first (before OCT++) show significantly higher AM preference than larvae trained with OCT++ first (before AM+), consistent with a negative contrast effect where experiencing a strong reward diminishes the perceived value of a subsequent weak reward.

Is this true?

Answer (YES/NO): NO